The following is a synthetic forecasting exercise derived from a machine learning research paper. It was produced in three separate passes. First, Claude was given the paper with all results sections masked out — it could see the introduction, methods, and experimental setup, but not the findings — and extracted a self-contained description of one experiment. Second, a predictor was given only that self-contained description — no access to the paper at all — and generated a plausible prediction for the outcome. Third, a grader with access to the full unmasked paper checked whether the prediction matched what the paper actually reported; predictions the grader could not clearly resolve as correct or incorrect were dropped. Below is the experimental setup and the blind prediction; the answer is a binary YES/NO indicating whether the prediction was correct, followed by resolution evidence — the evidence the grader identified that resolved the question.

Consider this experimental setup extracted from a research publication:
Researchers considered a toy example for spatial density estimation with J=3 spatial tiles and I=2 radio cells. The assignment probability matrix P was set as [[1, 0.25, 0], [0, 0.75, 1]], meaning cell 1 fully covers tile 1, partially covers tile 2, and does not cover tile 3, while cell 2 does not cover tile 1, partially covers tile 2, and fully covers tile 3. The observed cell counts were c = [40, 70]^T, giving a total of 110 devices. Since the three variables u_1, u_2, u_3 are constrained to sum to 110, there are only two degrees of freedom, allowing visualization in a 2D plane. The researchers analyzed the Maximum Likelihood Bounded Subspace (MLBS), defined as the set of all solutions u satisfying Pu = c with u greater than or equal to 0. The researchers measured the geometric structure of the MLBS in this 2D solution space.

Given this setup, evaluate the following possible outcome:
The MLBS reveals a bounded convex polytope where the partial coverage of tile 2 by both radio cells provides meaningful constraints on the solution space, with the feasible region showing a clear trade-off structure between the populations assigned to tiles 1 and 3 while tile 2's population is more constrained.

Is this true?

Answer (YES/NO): NO